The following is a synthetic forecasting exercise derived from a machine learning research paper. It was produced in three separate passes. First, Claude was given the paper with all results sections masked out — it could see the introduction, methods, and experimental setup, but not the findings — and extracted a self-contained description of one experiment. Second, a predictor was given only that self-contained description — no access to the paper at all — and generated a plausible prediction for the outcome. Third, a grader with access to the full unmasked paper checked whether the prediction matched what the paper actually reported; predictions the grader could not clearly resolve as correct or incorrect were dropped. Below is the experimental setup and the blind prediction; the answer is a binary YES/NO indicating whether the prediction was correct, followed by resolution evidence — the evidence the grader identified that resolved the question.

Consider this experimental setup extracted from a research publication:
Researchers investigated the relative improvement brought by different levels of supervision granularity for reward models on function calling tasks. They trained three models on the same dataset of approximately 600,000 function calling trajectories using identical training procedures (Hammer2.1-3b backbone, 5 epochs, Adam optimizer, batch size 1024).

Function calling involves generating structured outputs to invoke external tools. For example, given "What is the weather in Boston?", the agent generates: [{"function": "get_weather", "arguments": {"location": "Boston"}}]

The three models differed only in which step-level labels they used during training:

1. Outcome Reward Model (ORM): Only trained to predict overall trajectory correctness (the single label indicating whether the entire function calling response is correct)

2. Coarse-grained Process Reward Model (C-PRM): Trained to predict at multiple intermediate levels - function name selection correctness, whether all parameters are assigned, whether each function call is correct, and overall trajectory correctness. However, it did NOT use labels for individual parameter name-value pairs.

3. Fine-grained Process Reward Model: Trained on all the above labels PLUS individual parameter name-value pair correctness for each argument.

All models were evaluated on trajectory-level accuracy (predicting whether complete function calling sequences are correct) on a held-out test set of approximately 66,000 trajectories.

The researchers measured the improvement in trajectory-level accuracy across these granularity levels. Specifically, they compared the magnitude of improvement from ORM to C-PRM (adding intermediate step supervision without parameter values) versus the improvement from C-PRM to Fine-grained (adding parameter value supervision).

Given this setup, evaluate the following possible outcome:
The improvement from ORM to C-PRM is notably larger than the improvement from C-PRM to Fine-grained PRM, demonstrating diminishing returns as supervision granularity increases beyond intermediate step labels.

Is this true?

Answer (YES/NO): YES